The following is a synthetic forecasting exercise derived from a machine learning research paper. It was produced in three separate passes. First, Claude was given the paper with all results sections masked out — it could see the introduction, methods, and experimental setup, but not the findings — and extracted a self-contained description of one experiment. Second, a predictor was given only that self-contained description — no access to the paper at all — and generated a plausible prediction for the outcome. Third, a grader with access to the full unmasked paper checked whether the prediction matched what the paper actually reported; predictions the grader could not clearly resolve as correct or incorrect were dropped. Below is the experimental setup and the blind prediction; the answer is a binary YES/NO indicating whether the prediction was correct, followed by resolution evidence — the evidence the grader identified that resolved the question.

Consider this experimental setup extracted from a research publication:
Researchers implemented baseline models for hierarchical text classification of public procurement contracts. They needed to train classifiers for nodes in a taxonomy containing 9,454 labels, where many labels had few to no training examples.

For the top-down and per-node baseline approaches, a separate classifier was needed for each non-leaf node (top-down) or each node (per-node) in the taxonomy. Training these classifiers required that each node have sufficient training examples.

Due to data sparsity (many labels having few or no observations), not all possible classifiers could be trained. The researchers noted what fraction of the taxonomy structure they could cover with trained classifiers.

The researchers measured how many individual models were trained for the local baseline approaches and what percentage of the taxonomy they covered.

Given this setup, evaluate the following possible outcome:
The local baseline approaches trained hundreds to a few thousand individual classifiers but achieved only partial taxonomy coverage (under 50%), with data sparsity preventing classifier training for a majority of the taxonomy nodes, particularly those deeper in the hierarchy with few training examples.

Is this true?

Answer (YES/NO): YES